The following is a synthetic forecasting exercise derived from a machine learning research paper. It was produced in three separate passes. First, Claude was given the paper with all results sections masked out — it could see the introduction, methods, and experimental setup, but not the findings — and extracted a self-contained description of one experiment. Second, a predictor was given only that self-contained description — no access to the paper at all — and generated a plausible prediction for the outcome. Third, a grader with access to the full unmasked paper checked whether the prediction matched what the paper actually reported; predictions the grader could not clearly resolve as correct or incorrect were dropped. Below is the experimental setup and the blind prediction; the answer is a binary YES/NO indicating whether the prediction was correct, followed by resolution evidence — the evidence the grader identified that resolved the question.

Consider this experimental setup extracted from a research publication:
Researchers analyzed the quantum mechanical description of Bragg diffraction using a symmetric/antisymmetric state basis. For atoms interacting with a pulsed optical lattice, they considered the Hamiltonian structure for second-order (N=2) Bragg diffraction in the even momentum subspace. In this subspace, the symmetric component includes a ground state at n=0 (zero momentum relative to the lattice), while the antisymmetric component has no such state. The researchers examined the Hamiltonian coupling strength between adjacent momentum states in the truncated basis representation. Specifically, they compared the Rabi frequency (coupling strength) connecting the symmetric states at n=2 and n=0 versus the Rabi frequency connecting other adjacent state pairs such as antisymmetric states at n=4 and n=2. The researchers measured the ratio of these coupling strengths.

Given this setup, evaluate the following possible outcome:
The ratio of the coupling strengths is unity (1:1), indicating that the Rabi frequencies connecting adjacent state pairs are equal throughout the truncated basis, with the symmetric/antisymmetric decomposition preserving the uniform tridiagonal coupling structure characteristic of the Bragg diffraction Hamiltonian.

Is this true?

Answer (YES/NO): NO